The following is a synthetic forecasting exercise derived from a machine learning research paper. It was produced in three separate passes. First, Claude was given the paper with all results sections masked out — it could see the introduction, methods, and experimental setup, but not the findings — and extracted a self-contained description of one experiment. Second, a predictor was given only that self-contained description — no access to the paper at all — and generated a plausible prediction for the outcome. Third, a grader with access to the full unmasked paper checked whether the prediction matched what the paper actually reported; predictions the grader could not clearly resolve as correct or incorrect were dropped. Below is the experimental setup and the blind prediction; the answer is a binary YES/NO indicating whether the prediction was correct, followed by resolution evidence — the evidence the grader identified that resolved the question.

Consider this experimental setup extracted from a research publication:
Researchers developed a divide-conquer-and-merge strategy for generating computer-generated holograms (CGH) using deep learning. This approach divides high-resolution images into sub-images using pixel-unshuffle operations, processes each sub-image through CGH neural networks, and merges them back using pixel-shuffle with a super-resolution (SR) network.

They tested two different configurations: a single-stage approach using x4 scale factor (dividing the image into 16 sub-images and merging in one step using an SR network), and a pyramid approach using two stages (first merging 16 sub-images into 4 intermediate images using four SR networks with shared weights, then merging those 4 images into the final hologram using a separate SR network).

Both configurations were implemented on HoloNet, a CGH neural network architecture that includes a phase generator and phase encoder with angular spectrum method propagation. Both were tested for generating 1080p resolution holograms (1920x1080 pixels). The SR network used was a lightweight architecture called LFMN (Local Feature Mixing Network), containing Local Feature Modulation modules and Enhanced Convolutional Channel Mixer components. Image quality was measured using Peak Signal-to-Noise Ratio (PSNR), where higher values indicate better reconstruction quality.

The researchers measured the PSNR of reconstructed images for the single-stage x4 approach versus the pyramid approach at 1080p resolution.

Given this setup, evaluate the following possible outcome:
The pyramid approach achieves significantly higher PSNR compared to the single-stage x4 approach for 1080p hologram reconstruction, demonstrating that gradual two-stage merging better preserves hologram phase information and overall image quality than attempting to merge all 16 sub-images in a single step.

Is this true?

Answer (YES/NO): YES